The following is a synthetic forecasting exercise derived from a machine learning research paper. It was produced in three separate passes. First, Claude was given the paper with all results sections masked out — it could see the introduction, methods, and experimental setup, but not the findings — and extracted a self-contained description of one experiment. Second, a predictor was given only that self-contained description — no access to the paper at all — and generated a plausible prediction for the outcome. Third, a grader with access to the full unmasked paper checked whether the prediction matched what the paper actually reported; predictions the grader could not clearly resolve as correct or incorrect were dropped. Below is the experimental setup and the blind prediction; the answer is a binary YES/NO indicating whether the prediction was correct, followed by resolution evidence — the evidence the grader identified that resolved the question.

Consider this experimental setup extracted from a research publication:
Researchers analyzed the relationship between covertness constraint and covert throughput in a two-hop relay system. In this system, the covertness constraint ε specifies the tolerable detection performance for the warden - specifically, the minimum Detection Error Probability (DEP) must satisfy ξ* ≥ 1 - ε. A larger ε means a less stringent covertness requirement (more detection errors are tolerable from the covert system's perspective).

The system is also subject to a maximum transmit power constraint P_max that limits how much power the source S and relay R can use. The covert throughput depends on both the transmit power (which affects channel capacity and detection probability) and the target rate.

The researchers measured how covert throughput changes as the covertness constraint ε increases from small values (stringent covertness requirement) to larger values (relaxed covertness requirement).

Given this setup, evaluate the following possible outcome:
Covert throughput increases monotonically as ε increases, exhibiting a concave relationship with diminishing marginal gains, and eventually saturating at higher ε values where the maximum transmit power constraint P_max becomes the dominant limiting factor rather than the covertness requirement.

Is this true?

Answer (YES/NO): YES